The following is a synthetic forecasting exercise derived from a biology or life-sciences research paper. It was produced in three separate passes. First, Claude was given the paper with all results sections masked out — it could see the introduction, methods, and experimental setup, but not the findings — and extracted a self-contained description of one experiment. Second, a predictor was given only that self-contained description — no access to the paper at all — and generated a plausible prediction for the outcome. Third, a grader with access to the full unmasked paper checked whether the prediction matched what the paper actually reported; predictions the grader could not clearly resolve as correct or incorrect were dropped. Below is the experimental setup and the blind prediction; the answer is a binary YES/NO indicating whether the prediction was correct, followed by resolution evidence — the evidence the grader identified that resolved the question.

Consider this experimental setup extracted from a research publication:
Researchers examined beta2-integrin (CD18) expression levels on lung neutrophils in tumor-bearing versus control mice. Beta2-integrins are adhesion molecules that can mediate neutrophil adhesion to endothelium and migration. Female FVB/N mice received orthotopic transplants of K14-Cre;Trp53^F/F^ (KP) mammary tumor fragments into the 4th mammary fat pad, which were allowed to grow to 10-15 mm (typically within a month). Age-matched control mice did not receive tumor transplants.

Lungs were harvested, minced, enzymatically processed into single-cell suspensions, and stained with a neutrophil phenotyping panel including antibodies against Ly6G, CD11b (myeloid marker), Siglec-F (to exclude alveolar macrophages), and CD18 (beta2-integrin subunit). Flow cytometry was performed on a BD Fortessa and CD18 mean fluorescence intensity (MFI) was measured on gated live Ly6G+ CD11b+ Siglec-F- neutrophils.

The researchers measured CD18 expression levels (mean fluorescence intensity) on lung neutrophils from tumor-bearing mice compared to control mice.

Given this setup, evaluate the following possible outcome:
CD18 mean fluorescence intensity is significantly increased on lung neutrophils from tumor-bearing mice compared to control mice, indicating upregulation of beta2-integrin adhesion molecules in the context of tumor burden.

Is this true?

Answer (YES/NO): NO